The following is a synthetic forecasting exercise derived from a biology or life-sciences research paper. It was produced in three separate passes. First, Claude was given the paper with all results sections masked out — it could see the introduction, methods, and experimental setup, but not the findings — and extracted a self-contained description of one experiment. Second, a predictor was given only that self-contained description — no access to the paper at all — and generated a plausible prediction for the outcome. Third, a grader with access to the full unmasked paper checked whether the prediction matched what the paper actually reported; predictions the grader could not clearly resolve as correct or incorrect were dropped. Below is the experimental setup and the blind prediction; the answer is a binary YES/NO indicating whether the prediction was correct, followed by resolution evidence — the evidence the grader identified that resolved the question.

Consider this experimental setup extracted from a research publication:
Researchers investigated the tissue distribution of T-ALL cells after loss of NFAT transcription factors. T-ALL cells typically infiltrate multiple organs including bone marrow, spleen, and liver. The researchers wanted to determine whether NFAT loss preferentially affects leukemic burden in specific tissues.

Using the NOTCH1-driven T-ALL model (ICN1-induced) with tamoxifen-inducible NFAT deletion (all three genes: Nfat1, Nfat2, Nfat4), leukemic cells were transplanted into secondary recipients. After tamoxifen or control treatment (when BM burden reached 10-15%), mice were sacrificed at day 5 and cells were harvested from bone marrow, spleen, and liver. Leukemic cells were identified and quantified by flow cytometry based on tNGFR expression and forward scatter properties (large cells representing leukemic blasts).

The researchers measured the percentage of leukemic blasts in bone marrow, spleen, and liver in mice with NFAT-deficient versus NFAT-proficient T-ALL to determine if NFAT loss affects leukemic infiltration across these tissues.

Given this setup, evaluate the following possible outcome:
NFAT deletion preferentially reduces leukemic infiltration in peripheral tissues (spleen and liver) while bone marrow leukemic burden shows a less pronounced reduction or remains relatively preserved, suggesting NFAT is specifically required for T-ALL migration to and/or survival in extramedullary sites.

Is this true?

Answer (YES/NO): NO